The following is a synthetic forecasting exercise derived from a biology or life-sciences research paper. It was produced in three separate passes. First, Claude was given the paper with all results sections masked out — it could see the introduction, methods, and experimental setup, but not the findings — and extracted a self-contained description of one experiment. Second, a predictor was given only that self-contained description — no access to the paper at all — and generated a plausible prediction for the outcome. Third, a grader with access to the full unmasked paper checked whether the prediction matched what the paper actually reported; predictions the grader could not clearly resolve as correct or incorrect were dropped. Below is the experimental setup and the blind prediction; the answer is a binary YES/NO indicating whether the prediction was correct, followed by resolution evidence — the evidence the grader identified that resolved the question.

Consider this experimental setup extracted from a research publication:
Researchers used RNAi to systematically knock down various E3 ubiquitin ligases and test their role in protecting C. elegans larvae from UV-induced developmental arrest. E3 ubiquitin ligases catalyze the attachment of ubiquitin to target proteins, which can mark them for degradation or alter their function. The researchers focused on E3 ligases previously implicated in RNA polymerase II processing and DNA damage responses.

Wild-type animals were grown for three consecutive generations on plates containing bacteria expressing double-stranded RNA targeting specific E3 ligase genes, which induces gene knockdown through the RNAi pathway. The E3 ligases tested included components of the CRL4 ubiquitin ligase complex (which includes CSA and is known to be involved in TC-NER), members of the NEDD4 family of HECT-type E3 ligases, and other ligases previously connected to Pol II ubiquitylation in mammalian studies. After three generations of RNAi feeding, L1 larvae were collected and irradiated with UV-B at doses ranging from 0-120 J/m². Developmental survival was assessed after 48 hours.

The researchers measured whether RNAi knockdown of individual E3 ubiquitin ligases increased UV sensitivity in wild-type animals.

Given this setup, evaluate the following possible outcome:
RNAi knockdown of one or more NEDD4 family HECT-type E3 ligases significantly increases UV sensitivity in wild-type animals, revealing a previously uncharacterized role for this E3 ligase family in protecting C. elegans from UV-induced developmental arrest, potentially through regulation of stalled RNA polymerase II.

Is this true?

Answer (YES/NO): NO